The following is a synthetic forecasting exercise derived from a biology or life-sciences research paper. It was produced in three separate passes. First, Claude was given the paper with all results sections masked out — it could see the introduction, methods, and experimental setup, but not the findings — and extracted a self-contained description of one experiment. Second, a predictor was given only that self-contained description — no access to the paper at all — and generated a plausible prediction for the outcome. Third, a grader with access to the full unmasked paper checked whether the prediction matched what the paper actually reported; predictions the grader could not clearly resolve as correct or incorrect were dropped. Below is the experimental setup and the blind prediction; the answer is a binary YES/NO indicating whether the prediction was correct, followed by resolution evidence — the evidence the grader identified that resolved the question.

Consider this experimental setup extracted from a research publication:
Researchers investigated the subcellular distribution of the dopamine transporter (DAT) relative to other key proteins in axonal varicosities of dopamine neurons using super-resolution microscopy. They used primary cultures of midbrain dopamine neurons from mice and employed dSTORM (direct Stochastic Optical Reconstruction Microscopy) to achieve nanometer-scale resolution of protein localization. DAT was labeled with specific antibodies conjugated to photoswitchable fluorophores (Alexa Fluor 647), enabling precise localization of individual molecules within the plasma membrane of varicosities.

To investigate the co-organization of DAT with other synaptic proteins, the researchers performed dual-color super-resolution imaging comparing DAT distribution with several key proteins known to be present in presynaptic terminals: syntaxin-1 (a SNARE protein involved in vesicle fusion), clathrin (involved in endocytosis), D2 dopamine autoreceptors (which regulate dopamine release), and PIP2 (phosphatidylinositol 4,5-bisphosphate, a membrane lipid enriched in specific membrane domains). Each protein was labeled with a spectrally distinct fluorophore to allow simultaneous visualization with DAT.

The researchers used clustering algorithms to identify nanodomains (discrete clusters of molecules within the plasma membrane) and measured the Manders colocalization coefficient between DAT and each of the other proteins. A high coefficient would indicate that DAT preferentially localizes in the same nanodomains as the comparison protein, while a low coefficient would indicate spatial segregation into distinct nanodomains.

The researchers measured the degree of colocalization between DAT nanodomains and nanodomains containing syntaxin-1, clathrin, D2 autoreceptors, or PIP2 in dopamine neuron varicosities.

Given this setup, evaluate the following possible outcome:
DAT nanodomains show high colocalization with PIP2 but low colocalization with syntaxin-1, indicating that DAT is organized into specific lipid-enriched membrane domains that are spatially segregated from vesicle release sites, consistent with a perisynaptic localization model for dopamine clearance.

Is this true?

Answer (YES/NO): YES